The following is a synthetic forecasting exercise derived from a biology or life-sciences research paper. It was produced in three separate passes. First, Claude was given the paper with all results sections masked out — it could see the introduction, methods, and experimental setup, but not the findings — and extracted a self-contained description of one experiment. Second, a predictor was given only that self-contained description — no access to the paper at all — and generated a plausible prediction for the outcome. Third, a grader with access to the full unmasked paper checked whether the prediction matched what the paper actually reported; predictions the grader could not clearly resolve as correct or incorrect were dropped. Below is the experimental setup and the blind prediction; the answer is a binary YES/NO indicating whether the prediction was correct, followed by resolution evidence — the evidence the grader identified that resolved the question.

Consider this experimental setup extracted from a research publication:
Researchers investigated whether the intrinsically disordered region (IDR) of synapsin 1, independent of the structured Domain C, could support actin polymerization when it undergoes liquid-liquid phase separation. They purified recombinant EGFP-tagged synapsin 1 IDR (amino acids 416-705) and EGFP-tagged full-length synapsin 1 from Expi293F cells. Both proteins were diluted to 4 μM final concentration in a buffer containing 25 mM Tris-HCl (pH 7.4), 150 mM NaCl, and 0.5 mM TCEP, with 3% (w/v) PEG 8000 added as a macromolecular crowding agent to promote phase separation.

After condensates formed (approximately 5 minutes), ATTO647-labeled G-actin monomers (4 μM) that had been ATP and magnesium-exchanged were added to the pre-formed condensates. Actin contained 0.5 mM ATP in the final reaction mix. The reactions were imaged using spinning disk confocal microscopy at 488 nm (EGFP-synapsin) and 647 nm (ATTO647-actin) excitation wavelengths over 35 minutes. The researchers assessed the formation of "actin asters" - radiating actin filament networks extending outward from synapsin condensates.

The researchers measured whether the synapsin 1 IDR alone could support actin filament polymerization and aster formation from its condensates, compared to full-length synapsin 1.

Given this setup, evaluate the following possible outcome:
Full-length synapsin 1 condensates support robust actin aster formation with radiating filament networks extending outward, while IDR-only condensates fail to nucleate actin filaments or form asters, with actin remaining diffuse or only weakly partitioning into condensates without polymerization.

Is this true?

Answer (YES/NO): NO